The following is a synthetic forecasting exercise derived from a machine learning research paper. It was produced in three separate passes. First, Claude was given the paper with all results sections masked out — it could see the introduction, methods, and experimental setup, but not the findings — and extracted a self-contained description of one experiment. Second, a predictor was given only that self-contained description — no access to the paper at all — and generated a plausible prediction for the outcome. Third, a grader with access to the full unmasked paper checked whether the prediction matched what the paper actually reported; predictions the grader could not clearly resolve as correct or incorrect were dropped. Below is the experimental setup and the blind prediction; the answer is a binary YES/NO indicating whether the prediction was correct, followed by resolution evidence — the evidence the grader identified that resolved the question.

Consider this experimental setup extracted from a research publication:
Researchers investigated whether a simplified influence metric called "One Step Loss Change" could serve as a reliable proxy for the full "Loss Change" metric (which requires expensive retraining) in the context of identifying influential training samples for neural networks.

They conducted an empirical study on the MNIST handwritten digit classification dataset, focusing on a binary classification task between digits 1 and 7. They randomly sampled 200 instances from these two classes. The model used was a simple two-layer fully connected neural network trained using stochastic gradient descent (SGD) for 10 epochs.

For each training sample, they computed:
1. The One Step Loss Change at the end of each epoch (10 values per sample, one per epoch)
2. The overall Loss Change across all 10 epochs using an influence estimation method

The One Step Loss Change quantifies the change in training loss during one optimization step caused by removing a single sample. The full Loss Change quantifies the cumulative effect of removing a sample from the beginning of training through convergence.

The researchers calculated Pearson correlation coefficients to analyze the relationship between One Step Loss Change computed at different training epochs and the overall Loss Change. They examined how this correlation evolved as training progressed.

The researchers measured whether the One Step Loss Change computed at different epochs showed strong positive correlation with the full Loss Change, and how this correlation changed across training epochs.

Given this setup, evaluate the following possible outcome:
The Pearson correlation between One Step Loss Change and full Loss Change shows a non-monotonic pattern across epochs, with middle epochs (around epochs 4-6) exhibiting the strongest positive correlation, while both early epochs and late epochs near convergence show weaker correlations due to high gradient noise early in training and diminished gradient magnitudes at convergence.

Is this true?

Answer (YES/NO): NO